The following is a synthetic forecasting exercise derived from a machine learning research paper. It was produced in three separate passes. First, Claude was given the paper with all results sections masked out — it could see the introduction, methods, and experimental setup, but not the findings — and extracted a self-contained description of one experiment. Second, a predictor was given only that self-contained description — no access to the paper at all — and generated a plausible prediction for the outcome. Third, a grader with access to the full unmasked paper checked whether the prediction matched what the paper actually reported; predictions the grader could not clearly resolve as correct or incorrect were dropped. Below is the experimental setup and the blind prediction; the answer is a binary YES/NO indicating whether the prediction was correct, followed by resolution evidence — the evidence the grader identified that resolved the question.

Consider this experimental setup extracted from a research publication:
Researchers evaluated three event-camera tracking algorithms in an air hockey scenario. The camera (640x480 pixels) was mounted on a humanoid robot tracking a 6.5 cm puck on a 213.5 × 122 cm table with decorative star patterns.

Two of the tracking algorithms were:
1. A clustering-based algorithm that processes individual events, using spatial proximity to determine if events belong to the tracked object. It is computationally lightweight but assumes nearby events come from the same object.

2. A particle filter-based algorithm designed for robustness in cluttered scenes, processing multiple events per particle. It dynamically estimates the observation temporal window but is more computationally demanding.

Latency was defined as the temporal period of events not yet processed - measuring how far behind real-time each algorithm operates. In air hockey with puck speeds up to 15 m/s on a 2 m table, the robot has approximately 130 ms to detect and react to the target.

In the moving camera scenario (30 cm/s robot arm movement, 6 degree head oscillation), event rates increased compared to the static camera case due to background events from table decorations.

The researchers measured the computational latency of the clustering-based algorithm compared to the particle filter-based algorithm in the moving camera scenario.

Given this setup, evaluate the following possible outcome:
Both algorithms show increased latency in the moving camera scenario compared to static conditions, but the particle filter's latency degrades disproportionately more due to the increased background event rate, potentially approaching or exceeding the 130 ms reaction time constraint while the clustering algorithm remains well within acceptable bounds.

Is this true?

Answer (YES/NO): NO